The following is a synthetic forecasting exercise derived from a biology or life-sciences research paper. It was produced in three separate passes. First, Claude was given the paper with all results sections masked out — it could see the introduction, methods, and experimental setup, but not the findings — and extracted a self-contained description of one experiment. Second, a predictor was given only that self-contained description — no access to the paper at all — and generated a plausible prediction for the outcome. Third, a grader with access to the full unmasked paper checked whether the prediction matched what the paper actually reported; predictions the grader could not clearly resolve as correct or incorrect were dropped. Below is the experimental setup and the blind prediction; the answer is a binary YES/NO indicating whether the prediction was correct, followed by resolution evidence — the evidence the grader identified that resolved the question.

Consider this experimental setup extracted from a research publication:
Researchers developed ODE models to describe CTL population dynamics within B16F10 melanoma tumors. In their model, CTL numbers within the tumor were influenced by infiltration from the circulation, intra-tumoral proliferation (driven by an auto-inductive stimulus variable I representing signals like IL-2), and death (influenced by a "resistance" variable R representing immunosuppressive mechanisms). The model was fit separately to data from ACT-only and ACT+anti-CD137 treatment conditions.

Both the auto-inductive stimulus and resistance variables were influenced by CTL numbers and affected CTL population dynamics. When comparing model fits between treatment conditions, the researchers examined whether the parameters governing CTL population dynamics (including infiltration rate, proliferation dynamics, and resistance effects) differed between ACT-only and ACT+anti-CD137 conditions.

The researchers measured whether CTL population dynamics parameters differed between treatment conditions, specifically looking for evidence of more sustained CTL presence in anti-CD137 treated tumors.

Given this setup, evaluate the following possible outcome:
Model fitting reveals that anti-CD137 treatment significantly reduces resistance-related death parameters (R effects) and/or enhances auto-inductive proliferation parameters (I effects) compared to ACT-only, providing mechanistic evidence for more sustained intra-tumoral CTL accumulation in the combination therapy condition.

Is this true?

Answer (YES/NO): NO